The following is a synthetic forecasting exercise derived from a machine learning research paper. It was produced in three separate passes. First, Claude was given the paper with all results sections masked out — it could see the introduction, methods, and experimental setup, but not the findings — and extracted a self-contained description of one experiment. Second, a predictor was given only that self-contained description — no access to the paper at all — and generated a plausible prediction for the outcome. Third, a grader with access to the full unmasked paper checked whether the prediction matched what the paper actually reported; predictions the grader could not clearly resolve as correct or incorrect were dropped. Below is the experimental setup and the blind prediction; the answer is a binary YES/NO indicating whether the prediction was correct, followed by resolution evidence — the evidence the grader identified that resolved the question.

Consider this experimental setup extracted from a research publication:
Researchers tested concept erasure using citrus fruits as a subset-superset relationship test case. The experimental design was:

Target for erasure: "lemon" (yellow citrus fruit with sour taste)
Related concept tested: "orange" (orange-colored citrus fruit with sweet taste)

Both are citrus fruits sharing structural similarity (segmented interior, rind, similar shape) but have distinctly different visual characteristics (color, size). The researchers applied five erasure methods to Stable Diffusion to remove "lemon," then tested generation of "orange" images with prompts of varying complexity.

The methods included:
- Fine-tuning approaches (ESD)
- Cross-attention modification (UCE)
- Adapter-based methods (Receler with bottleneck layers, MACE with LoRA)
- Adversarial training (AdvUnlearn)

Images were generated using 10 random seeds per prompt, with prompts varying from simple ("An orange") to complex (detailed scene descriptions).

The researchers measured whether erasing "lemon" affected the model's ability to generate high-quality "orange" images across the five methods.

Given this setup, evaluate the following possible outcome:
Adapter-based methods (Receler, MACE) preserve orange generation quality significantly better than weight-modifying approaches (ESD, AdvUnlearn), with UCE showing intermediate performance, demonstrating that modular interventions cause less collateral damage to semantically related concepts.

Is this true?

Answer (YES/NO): NO